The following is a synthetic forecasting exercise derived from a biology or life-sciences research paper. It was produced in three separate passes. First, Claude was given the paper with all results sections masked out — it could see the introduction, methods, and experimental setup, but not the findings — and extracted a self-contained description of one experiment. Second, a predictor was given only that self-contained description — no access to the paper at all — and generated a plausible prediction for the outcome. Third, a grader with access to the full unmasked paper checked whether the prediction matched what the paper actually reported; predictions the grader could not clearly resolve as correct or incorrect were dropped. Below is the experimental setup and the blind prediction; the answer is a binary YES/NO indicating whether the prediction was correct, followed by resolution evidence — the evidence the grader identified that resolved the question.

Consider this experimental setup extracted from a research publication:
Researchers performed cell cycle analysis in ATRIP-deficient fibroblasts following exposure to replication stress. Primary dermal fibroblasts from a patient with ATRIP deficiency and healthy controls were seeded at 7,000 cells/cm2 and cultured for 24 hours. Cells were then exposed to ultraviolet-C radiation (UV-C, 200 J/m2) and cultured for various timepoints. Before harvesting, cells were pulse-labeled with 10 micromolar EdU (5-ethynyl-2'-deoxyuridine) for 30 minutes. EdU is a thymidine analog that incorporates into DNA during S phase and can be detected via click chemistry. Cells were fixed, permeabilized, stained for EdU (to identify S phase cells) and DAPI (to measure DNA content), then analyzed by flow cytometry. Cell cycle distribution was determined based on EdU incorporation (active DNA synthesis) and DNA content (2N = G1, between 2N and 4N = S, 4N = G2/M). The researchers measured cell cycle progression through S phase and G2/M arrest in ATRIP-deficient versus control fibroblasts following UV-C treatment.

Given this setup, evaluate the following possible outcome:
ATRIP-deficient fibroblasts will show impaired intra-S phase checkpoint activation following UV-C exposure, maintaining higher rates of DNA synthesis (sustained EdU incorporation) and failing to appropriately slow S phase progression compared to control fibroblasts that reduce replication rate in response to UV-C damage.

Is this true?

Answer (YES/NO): YES